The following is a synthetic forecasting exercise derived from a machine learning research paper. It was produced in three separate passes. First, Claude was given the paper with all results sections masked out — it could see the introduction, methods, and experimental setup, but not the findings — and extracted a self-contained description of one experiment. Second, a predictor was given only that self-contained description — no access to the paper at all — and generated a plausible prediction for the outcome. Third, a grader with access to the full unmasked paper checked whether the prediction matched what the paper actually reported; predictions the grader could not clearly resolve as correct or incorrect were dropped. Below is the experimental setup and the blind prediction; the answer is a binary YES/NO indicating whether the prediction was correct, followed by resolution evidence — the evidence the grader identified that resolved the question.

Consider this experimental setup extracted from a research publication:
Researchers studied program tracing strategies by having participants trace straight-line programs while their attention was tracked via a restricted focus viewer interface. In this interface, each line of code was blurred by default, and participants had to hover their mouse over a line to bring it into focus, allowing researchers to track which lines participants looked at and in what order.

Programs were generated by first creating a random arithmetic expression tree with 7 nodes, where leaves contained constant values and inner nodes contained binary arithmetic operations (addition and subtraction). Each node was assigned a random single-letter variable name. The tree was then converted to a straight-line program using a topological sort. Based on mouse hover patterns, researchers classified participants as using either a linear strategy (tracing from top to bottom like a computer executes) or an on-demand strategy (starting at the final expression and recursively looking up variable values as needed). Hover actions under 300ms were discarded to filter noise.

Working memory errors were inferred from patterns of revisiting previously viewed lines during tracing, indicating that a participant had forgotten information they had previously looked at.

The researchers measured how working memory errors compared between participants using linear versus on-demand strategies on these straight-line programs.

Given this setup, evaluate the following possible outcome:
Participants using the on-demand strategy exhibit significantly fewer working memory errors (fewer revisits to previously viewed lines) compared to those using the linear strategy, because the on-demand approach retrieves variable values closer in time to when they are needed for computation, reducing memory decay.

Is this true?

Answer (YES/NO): NO